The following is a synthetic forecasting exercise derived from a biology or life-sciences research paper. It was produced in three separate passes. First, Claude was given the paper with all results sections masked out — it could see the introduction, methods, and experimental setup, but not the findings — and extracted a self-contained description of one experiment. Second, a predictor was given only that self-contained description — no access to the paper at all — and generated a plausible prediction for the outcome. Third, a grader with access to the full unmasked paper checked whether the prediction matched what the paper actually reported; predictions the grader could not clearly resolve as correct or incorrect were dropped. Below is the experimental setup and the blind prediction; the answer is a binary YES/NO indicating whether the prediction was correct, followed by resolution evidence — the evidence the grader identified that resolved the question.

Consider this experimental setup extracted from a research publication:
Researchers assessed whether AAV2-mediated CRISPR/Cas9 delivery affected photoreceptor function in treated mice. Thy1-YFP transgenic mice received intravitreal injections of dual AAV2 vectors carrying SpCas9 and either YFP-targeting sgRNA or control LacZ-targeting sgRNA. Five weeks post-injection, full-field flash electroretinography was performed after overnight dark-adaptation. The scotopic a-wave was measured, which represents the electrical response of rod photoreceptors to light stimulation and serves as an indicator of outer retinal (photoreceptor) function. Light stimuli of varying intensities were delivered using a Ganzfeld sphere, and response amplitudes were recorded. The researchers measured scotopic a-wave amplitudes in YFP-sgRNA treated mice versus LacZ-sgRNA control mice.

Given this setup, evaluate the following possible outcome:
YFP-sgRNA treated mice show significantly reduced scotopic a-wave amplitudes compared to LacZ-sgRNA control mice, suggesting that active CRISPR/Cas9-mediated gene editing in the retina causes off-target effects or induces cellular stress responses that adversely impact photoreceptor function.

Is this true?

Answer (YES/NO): NO